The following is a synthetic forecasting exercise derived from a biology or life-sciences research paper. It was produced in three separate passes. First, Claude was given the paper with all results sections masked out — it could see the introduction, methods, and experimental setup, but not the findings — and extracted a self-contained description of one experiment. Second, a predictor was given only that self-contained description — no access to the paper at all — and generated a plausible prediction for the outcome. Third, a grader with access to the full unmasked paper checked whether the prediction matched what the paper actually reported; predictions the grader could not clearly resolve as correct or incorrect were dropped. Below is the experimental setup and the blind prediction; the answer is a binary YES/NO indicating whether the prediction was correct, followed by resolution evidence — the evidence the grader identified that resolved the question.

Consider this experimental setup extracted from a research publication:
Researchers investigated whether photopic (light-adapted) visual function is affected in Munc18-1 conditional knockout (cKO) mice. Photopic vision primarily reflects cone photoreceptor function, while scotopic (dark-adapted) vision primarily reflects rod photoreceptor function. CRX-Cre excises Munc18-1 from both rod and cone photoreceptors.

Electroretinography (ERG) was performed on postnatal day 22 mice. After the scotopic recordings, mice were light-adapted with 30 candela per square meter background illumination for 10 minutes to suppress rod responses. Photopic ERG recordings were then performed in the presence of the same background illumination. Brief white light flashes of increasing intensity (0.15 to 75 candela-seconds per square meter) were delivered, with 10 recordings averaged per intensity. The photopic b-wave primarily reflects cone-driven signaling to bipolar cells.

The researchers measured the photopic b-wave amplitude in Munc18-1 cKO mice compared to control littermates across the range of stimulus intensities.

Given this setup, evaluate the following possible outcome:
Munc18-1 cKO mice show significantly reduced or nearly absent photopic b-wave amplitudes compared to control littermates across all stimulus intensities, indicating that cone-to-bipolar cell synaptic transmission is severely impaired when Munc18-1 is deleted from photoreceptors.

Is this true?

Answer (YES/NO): YES